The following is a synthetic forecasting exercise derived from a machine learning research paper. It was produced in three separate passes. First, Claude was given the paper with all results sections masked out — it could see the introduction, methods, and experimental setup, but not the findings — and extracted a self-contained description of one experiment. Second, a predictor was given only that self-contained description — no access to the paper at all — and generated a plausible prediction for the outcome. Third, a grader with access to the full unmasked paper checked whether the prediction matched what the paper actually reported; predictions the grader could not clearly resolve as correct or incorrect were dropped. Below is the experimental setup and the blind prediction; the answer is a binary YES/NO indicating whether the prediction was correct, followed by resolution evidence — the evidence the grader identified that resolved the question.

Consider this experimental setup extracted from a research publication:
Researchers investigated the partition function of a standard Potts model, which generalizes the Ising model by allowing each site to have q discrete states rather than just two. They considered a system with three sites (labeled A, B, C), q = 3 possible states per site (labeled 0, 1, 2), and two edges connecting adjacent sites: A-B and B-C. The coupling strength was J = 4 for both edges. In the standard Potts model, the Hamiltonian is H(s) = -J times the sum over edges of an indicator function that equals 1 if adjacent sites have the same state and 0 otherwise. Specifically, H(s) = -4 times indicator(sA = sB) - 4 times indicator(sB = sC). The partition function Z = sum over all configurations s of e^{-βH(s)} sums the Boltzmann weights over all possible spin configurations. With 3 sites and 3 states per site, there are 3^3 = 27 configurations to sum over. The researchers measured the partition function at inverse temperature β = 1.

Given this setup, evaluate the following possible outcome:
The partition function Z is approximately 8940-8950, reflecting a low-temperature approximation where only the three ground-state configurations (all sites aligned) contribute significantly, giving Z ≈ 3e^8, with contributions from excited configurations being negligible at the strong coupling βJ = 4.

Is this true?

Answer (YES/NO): NO